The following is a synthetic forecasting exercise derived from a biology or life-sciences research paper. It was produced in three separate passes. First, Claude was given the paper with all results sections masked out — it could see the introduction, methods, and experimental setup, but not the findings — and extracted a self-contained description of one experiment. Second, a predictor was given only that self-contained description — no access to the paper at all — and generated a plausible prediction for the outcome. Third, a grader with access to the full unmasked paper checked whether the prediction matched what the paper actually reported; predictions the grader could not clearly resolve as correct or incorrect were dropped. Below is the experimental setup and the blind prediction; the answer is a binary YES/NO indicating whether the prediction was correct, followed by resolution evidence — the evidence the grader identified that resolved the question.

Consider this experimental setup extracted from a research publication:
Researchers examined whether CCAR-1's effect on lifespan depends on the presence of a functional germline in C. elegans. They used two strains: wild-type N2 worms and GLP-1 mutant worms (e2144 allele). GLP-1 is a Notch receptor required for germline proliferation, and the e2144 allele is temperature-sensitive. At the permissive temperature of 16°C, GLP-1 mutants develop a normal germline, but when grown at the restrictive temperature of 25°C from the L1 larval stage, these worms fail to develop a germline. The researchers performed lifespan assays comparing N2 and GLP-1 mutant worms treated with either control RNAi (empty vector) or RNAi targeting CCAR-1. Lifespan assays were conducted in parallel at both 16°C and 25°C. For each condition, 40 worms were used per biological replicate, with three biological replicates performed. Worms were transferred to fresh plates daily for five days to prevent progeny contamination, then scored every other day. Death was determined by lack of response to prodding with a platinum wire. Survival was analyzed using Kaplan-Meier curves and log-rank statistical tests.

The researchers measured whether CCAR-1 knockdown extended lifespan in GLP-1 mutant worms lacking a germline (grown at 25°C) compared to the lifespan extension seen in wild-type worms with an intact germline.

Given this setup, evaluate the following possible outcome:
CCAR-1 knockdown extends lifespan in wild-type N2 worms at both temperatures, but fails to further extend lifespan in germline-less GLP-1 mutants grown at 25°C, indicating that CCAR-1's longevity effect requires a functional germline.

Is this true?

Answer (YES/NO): NO